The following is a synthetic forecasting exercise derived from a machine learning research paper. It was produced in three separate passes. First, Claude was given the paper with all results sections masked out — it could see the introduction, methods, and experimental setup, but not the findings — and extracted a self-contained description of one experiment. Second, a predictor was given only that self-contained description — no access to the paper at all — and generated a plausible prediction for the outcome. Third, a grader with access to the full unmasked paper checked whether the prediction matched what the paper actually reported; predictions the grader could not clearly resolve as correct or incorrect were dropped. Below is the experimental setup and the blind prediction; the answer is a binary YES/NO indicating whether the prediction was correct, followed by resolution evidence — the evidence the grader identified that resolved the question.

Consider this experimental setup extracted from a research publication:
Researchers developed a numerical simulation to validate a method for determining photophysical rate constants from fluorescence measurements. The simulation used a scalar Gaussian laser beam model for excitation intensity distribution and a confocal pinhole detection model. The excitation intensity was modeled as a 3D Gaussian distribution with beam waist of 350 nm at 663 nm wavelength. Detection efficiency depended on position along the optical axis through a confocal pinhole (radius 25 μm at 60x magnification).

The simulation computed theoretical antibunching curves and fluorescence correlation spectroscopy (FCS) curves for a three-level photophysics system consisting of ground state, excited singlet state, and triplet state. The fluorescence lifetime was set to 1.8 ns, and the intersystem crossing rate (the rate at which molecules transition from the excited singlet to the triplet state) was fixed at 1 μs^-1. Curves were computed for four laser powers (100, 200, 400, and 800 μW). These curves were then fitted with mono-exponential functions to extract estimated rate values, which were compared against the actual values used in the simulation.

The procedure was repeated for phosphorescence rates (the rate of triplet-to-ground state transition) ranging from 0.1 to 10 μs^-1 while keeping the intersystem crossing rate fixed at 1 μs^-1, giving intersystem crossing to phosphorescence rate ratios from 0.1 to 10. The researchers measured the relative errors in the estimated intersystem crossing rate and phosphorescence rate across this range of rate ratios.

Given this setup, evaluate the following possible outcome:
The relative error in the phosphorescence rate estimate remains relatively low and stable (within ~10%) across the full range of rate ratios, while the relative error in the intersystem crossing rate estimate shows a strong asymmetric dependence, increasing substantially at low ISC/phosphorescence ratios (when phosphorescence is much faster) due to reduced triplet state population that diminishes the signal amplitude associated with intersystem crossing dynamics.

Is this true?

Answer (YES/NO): NO